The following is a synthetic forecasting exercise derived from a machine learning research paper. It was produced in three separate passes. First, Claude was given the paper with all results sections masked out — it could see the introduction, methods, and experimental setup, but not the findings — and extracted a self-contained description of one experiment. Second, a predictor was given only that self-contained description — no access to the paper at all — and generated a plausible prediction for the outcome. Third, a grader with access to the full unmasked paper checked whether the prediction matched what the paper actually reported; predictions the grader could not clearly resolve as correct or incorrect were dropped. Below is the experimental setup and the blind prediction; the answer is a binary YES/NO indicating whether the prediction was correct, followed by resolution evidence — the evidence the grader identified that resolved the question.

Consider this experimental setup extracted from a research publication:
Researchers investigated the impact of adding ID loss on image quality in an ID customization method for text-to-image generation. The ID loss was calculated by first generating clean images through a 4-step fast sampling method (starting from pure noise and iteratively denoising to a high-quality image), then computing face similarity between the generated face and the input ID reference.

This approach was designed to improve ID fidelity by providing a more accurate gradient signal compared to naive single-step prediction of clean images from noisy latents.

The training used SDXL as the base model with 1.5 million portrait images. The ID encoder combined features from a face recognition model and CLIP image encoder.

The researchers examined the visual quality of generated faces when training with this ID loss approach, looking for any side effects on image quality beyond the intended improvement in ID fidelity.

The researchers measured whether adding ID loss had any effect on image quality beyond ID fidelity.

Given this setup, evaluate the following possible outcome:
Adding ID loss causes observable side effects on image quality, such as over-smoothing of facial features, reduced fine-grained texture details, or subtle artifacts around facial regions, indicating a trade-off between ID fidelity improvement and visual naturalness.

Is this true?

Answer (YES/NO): YES